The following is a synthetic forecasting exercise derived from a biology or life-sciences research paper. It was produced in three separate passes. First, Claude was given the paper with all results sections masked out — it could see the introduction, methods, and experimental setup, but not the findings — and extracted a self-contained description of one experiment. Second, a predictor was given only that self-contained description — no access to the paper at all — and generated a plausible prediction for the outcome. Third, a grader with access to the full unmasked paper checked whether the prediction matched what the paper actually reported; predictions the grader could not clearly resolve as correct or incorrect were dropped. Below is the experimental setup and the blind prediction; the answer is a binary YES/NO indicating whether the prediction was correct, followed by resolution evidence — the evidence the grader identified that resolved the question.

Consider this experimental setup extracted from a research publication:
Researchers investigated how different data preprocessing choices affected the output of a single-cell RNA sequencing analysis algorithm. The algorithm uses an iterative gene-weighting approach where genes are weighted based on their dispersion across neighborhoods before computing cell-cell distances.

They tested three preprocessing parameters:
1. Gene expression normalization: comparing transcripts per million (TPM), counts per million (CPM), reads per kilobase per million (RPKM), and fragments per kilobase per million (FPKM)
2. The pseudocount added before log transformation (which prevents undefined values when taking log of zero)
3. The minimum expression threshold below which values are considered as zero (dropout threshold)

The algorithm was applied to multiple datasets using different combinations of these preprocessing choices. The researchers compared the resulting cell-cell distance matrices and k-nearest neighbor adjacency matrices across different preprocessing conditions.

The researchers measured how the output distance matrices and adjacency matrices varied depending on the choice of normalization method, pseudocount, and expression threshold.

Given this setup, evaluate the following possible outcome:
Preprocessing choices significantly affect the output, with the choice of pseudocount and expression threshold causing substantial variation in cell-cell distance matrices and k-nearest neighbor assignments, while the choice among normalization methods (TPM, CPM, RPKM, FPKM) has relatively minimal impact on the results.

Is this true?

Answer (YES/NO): NO